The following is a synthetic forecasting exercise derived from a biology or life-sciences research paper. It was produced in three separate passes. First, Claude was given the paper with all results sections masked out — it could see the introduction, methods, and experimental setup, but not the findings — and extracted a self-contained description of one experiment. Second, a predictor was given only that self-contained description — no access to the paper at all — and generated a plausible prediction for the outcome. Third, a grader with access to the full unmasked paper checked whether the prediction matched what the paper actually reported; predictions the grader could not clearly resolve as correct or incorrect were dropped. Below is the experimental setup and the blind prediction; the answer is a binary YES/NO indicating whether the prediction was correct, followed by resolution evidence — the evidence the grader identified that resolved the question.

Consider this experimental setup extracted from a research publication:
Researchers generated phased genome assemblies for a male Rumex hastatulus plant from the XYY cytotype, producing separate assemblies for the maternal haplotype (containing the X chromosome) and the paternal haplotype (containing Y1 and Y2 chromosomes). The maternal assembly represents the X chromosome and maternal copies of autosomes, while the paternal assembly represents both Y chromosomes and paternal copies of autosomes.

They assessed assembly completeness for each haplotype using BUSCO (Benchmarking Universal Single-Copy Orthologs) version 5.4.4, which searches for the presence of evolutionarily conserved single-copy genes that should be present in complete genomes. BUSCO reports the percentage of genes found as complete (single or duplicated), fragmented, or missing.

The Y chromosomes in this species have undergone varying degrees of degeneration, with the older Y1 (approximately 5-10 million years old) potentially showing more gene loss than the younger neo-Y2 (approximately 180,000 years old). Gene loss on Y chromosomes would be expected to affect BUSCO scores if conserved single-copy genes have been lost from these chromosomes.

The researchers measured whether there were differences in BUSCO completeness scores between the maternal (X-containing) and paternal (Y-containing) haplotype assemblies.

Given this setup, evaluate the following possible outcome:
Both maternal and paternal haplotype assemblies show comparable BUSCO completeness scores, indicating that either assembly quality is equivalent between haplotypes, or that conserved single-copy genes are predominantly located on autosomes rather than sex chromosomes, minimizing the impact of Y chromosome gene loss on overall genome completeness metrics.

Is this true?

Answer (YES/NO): YES